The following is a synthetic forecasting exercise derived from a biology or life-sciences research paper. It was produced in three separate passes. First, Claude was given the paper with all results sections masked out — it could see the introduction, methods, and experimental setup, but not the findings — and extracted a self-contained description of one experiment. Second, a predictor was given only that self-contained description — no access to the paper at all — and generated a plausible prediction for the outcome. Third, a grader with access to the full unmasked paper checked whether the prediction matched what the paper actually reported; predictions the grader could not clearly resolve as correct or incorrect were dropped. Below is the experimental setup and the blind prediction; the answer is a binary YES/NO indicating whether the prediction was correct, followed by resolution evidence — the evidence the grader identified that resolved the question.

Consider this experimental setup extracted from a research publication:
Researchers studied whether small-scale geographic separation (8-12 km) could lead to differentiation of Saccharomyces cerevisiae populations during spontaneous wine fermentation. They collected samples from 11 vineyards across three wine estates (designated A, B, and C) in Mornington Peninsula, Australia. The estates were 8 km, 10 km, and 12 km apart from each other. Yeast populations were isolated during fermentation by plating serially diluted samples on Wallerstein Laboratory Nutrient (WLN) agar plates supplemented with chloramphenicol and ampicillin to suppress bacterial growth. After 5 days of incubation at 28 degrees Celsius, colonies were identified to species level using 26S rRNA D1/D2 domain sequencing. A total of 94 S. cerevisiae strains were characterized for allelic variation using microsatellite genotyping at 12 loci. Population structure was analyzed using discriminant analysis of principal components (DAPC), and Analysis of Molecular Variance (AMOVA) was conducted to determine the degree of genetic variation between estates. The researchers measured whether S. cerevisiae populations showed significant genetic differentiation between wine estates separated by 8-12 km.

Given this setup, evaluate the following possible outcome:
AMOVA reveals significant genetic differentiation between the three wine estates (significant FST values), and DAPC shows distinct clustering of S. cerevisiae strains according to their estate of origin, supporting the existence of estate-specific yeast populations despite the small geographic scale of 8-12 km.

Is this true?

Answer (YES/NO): YES